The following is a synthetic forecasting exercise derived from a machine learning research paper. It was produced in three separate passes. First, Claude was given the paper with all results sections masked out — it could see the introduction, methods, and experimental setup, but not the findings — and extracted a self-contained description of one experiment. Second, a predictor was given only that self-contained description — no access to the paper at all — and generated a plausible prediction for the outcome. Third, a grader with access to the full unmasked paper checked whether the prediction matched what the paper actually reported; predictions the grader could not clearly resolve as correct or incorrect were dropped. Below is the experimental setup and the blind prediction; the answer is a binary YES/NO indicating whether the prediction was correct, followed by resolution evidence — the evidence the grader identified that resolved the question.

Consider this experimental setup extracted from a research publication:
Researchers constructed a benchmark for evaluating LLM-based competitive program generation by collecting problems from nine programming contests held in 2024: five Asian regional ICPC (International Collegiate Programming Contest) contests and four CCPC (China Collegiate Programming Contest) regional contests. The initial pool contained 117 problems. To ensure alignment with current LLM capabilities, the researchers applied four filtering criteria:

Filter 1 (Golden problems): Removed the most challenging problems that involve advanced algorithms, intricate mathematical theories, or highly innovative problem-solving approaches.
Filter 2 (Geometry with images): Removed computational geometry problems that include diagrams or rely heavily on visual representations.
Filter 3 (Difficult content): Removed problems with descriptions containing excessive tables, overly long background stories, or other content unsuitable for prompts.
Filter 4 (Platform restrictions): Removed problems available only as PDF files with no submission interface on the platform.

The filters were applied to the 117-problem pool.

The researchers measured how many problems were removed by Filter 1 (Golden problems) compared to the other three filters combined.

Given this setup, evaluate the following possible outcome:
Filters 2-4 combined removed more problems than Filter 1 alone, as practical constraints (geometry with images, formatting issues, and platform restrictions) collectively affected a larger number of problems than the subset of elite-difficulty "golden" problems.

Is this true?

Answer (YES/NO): NO